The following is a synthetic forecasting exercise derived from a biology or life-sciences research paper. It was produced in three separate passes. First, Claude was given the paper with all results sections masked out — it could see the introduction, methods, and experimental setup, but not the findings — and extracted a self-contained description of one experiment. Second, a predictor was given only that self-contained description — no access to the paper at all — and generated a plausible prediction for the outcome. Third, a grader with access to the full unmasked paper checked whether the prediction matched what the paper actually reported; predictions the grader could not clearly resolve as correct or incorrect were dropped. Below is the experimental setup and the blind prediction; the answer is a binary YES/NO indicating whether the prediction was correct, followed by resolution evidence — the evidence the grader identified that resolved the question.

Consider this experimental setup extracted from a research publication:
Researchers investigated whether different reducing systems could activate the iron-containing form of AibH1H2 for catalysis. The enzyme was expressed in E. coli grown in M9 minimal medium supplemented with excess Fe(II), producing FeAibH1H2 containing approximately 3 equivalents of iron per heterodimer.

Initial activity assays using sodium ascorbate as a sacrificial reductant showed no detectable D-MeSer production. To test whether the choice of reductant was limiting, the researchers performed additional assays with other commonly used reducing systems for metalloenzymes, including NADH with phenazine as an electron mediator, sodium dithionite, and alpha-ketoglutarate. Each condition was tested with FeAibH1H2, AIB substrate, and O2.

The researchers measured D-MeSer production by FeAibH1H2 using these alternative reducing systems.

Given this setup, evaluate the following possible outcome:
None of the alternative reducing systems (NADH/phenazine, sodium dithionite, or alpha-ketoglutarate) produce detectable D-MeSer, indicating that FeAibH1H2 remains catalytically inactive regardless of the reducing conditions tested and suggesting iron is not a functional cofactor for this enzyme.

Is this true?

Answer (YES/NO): YES